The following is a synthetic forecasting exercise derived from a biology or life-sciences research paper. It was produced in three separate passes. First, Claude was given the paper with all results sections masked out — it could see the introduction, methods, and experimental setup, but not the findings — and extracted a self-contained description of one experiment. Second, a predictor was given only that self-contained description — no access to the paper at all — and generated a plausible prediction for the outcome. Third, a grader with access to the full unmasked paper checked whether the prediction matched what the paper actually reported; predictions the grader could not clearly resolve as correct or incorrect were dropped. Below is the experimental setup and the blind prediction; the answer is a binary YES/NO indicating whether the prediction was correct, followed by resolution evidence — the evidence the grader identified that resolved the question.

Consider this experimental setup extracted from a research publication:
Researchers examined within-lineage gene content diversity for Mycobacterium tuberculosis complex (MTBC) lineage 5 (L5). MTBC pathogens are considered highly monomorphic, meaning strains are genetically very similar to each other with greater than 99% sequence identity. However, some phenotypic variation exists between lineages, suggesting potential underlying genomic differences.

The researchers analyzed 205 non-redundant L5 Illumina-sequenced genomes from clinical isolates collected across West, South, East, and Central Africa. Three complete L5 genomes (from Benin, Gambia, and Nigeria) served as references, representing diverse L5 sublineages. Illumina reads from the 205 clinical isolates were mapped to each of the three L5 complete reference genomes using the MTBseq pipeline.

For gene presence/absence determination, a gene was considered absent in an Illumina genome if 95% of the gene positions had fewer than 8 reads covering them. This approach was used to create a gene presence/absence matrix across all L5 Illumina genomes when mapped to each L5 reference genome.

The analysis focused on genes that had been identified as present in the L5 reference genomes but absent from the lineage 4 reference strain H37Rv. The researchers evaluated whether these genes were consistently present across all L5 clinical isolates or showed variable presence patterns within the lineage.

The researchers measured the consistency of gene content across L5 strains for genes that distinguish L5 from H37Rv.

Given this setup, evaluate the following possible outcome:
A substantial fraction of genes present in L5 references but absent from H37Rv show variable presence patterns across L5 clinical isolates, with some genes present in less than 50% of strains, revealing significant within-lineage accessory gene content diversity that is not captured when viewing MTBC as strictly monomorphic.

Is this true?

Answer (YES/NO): NO